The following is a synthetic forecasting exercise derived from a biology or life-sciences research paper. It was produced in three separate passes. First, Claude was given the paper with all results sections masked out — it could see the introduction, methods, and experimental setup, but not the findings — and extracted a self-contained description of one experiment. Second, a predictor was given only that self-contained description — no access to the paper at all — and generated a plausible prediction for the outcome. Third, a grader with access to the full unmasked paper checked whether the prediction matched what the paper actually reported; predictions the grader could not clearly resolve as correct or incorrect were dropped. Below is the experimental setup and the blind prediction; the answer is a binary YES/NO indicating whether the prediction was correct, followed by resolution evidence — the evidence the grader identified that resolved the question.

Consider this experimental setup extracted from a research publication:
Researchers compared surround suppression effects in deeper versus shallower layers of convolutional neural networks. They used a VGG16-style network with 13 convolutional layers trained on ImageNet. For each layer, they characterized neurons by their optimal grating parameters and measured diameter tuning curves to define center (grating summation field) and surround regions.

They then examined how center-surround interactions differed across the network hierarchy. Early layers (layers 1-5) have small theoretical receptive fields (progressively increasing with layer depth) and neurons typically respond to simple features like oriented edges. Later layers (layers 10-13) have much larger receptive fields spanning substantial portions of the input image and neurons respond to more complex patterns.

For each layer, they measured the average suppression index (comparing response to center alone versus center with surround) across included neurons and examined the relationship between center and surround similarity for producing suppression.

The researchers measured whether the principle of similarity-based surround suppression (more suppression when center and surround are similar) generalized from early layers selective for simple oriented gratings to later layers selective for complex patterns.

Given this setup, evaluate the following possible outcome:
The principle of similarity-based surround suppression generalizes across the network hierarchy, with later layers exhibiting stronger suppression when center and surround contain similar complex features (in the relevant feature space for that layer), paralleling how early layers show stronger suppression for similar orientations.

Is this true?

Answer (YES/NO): YES